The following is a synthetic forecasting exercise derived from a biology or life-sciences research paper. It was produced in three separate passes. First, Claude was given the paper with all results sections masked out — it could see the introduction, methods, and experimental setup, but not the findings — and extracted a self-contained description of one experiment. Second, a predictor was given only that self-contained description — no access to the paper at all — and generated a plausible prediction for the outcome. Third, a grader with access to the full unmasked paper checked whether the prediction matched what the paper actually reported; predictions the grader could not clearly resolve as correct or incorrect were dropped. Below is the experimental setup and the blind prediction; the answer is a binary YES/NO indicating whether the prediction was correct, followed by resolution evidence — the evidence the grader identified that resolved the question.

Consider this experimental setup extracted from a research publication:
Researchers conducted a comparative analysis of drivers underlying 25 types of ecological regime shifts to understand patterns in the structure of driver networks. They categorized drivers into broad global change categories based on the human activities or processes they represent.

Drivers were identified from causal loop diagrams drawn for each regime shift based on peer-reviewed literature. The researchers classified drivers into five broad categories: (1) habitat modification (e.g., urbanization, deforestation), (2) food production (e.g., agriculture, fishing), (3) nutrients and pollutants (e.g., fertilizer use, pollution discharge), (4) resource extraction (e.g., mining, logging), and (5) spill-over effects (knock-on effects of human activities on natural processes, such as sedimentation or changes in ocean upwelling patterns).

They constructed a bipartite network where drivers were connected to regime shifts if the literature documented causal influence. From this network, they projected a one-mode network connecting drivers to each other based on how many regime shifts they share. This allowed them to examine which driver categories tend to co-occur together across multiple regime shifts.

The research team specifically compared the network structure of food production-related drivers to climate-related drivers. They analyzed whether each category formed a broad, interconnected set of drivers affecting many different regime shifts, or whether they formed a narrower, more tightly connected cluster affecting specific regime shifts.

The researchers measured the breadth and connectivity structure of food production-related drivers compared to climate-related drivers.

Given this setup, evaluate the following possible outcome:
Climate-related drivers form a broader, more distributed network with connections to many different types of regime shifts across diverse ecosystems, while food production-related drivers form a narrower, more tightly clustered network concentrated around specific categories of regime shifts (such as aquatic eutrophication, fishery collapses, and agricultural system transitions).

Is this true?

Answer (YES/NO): NO